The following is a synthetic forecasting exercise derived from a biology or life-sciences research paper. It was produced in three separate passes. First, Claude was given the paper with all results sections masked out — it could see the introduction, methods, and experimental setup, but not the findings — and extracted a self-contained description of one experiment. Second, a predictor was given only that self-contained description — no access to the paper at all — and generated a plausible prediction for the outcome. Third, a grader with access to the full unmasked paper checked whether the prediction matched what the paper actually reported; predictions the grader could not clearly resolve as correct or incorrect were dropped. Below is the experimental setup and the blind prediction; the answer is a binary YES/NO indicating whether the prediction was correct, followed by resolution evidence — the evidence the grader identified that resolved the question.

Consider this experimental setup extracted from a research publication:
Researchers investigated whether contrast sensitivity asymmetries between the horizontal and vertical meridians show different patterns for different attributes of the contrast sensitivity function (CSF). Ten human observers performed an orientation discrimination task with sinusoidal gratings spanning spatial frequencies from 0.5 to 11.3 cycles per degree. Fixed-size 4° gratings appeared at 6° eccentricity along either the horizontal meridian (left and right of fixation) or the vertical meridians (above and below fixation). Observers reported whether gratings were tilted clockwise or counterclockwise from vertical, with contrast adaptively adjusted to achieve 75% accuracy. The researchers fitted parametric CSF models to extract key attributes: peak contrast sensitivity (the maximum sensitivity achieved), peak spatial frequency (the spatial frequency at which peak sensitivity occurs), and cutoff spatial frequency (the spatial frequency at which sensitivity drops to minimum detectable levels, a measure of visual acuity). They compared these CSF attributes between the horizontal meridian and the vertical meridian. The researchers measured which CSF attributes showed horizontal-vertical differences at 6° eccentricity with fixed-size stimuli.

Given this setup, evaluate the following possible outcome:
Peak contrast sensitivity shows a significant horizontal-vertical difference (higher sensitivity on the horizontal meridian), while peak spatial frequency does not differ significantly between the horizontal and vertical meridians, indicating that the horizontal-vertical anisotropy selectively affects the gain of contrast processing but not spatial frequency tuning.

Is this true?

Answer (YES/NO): NO